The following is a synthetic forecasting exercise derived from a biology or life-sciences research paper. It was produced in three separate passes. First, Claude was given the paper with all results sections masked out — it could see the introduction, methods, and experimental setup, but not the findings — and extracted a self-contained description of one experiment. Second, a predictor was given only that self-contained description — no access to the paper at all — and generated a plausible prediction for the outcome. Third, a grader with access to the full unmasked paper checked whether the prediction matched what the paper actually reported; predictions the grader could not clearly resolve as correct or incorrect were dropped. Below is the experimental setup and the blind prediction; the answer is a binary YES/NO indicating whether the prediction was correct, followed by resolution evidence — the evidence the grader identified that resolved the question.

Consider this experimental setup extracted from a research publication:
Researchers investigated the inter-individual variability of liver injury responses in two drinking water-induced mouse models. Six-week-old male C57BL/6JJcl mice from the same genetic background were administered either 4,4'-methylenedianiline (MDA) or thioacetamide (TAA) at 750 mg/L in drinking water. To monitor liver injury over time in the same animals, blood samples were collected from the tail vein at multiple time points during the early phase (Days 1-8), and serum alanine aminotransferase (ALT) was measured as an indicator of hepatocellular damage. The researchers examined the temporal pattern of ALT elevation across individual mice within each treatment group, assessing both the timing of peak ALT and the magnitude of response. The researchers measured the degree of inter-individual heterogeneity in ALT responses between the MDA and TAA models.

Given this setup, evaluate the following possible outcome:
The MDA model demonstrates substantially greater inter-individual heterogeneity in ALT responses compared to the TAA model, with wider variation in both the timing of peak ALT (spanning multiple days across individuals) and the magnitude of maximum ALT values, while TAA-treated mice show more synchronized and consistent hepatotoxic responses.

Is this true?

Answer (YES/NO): NO